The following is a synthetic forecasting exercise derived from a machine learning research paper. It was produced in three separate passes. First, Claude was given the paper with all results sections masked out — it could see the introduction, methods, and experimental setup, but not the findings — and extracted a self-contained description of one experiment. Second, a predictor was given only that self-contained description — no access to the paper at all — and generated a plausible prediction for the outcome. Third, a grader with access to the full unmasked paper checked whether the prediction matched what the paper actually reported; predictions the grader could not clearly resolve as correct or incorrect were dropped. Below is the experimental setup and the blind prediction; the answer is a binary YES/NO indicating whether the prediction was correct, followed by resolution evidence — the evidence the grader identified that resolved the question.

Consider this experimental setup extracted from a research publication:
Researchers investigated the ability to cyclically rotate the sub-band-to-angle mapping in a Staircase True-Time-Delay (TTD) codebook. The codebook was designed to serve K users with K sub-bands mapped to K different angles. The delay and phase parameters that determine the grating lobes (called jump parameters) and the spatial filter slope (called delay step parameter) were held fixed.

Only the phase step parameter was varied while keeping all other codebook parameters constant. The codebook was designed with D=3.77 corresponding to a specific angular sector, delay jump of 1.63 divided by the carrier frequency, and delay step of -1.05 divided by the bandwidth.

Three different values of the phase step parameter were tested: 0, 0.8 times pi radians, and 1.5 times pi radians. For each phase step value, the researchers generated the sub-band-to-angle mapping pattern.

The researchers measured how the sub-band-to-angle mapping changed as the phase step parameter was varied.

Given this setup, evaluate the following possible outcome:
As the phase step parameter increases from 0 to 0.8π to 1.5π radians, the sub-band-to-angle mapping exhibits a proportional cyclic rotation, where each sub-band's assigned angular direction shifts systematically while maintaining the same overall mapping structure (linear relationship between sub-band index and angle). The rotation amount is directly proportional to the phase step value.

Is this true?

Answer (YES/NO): NO